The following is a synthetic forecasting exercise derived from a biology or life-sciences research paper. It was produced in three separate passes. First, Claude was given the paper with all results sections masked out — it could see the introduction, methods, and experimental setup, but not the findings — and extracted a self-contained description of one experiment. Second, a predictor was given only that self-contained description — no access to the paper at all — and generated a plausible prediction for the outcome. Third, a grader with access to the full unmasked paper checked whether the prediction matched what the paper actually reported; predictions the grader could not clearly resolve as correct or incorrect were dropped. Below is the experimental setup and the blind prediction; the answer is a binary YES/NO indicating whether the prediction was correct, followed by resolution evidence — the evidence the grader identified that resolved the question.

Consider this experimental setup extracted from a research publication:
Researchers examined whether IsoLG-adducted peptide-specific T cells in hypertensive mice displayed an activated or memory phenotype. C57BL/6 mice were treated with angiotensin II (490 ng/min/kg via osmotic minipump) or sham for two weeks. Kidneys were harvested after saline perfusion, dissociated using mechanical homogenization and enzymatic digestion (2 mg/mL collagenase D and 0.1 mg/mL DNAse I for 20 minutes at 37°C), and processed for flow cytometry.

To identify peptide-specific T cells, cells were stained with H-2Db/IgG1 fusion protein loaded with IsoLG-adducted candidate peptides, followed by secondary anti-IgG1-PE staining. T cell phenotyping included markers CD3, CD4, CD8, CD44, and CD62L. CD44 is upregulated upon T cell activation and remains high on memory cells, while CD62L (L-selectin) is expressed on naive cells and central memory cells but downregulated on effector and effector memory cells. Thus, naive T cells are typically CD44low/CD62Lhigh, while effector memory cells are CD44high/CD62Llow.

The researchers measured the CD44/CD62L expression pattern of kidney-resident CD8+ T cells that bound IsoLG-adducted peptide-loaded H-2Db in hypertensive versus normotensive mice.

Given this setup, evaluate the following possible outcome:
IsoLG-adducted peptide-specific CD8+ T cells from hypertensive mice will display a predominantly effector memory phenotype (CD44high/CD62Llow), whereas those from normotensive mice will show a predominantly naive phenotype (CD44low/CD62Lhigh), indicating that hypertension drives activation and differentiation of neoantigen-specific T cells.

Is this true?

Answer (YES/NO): NO